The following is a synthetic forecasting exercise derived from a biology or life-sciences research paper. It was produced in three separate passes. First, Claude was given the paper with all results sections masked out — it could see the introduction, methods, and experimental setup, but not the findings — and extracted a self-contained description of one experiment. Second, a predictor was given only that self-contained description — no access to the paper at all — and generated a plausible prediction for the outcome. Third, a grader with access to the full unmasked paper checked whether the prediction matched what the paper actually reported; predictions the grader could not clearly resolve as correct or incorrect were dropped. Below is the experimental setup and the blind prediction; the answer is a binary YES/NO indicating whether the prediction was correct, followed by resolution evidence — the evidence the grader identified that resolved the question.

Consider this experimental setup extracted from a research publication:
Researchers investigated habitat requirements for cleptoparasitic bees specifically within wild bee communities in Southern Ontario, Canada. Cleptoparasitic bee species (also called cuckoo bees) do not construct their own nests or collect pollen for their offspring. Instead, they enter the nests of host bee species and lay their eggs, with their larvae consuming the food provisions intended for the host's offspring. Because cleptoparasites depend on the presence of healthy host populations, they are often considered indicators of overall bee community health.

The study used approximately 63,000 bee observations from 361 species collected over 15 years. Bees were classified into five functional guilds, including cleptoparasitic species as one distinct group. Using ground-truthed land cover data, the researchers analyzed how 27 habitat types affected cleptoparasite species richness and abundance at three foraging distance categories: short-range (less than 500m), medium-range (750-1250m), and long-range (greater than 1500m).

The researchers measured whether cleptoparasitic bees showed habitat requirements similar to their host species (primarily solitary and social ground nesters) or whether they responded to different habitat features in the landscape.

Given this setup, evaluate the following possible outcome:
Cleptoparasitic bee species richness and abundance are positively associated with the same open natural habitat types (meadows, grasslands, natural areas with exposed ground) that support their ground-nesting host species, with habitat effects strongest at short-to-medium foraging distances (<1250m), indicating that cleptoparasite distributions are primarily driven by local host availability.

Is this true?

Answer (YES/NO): NO